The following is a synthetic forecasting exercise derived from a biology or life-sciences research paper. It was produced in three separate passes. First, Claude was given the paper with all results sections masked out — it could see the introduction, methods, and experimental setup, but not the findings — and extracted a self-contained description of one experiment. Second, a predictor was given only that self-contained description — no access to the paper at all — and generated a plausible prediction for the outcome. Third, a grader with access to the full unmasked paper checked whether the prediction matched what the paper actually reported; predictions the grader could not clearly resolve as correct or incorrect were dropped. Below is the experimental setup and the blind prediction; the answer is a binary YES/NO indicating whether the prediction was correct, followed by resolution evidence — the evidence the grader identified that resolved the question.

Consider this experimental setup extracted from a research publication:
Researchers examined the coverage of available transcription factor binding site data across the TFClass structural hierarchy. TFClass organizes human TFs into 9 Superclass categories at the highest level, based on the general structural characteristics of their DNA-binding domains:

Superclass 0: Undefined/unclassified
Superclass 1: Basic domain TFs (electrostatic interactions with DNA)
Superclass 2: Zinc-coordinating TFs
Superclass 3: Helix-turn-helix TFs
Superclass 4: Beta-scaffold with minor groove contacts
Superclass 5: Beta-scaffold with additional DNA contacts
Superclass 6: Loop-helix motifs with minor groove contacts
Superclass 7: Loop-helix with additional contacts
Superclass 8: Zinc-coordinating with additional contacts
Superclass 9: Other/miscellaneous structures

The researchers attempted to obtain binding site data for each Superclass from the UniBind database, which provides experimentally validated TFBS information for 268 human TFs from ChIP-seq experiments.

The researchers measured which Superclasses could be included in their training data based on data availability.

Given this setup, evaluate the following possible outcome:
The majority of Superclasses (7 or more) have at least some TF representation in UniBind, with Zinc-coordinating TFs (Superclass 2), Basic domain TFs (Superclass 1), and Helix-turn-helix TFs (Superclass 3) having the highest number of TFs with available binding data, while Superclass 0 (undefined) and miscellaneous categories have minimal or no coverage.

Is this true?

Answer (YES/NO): NO